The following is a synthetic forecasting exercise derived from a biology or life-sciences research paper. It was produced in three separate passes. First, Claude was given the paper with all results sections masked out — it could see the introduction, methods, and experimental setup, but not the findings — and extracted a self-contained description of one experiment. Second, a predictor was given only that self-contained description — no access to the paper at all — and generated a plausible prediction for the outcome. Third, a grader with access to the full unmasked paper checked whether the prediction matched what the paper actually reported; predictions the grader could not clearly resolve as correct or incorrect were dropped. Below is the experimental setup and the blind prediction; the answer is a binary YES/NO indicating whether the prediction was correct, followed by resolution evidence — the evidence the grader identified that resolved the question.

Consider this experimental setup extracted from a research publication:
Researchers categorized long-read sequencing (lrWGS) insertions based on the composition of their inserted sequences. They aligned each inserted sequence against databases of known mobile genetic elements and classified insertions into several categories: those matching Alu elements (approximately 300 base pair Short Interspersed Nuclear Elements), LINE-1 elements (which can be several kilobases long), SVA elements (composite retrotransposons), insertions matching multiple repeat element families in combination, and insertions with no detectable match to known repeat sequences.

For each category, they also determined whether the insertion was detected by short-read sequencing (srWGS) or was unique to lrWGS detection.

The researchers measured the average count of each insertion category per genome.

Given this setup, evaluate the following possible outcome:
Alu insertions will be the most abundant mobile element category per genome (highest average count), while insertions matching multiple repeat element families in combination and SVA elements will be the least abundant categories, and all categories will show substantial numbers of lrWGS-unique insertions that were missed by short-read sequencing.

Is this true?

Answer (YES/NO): NO